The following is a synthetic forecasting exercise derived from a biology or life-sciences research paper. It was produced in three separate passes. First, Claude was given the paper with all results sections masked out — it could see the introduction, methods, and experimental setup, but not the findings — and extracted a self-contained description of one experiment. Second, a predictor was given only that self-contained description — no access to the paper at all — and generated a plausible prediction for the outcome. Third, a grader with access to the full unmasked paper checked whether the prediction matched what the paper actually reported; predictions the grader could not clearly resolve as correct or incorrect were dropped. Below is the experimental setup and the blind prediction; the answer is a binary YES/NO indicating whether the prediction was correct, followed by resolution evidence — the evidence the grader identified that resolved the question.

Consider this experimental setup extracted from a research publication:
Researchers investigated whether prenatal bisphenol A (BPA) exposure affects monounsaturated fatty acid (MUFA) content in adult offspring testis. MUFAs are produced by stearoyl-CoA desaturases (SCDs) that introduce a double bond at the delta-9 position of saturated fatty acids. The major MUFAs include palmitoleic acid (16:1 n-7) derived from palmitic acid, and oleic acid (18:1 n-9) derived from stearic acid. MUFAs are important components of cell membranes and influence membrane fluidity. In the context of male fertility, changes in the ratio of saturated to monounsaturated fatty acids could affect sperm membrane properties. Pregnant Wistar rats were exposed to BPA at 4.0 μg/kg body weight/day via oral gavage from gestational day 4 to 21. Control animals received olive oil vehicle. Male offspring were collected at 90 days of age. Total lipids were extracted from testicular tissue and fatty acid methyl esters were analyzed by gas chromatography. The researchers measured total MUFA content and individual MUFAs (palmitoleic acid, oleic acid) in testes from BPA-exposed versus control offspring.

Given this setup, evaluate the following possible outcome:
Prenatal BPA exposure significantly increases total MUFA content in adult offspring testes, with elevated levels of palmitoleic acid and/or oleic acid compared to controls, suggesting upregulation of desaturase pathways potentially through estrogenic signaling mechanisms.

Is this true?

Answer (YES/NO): YES